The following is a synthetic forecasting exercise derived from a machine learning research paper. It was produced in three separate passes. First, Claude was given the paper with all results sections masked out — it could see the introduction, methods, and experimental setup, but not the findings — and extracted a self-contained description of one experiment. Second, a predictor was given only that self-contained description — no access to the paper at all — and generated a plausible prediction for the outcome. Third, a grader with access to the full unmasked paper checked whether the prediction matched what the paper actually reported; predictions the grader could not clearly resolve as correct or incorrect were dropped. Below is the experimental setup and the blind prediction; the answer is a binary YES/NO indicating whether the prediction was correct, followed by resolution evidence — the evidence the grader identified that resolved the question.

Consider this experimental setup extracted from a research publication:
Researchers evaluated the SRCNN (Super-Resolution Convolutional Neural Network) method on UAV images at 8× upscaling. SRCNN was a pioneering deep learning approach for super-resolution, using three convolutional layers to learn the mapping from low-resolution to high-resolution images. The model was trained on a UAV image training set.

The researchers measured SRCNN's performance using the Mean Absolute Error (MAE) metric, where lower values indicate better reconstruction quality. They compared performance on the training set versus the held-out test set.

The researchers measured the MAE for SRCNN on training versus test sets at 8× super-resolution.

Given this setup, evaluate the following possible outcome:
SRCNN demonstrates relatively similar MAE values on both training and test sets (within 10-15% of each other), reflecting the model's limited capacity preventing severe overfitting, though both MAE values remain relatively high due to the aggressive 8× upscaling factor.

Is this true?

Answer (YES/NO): NO